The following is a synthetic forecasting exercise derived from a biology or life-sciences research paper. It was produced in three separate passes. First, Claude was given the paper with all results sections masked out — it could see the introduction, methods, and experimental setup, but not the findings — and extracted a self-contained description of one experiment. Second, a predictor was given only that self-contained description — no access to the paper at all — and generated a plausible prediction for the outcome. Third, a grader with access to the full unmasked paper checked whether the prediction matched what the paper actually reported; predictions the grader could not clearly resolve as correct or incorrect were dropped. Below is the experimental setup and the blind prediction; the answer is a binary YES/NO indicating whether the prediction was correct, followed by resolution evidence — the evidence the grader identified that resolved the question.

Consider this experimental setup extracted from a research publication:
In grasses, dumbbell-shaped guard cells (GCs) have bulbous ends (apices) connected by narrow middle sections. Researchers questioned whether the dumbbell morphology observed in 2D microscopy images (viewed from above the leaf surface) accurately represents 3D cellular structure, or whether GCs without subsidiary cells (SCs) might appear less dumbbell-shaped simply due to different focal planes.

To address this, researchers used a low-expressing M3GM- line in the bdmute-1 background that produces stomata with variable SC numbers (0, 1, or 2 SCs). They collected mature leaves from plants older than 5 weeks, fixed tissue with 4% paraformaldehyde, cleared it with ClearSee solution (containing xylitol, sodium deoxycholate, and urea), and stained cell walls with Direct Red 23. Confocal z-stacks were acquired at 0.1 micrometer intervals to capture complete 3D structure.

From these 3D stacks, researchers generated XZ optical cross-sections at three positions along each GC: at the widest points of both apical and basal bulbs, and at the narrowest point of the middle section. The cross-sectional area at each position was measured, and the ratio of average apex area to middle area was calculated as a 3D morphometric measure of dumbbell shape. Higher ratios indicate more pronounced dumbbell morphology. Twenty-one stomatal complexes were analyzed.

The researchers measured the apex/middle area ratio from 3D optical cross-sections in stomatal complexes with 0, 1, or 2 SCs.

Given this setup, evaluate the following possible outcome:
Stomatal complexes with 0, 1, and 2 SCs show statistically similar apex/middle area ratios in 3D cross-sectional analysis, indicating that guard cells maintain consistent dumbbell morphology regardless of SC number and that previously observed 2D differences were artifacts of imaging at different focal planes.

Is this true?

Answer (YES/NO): NO